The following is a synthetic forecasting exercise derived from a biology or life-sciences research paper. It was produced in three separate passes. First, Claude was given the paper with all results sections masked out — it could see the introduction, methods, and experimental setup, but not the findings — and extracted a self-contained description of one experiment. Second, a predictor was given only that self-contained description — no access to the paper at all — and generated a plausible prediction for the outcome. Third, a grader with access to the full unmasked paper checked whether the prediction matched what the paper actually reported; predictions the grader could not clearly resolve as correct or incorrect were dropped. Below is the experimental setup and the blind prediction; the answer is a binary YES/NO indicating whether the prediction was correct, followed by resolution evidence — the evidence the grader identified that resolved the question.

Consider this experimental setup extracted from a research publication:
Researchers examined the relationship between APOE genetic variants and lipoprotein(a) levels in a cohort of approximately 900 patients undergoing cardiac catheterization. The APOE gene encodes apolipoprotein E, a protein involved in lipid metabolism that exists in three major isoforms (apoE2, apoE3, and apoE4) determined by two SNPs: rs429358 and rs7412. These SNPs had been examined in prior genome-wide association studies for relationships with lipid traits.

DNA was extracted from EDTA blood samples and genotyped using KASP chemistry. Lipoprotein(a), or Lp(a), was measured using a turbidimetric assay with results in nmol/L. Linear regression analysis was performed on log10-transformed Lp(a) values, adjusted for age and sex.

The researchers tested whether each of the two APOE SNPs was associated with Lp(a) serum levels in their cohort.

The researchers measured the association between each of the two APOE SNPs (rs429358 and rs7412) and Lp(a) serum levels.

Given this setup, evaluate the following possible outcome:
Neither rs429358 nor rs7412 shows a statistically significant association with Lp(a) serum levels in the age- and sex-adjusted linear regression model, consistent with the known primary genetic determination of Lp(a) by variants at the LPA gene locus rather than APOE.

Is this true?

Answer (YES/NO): NO